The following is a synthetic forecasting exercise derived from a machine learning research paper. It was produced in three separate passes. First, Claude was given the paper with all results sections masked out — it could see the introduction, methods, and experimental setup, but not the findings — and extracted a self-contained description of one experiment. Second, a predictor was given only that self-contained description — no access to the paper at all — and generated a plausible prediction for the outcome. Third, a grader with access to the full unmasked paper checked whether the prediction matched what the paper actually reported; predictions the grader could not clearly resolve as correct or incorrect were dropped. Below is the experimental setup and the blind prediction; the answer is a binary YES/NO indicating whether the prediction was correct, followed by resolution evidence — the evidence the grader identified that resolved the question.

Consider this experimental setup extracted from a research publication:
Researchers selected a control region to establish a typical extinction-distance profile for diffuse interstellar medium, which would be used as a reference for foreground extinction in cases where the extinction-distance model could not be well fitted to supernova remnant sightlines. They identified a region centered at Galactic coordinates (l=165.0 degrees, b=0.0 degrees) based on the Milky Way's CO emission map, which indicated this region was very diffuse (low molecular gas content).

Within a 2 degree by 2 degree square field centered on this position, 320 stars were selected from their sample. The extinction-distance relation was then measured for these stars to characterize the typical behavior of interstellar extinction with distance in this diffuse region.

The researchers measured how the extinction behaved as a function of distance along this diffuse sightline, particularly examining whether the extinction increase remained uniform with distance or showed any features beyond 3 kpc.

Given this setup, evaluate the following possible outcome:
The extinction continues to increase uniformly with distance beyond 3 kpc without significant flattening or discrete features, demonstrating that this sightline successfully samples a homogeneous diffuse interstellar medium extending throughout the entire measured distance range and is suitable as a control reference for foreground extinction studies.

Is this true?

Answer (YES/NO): NO